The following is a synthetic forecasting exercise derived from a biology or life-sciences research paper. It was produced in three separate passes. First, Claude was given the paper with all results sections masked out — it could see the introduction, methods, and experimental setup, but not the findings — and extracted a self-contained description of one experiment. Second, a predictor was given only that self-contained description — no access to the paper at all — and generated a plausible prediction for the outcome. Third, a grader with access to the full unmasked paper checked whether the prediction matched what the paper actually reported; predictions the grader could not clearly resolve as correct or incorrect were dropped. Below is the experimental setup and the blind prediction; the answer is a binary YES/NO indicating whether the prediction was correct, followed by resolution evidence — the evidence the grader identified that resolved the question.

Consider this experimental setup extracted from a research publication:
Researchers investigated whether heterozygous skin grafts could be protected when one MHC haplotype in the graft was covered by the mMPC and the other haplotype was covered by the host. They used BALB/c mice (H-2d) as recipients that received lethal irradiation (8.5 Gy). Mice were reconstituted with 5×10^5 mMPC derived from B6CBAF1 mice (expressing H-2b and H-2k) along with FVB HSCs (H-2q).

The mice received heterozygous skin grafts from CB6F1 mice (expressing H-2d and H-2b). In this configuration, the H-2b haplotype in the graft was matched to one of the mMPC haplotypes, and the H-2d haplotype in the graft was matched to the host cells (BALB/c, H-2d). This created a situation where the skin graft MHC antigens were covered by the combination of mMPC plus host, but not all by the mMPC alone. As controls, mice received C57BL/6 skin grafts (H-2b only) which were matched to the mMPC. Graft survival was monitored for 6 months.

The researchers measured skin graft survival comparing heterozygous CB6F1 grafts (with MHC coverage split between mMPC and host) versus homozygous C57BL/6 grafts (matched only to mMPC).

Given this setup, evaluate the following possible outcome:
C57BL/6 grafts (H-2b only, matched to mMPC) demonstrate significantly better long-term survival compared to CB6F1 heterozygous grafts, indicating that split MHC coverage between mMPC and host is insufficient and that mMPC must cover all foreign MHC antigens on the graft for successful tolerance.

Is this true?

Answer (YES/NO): NO